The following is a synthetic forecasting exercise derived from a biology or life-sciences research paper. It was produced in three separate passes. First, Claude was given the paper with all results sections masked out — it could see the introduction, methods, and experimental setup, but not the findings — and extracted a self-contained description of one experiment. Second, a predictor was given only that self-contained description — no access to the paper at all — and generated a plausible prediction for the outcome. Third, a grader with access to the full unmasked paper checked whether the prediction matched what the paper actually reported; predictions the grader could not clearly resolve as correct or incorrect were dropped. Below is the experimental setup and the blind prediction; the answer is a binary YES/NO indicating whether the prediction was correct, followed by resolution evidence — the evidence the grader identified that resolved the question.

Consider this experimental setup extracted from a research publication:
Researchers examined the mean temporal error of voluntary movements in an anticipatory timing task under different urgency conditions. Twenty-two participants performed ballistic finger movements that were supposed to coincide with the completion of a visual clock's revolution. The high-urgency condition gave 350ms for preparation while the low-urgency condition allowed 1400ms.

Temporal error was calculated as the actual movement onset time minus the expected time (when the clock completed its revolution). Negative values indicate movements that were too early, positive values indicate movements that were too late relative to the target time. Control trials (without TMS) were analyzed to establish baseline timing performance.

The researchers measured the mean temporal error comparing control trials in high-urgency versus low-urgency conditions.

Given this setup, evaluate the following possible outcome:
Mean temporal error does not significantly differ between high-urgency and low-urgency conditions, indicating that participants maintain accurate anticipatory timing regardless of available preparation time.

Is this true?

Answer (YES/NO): YES